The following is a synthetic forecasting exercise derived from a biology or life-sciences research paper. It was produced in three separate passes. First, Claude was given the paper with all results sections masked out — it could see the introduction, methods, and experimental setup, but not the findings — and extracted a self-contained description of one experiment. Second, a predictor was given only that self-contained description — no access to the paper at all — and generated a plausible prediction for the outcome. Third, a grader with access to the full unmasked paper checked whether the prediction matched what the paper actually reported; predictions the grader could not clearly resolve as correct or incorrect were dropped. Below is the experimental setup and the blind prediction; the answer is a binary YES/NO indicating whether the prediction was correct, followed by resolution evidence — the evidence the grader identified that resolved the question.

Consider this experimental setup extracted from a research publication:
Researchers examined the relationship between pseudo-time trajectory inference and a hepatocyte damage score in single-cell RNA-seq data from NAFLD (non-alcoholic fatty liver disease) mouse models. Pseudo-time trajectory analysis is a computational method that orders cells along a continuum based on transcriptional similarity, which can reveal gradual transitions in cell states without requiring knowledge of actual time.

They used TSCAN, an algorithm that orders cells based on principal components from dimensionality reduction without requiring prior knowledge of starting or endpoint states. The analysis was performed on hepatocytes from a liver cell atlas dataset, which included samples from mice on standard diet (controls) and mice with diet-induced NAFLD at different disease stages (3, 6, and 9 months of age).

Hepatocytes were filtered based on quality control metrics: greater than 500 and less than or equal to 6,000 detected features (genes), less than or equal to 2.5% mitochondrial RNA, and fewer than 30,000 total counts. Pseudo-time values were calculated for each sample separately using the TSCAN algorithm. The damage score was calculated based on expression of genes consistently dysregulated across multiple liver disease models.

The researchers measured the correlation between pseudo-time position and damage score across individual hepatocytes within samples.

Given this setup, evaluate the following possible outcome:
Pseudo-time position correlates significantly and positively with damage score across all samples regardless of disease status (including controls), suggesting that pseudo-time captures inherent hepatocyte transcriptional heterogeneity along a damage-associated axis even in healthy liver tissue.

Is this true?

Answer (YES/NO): NO